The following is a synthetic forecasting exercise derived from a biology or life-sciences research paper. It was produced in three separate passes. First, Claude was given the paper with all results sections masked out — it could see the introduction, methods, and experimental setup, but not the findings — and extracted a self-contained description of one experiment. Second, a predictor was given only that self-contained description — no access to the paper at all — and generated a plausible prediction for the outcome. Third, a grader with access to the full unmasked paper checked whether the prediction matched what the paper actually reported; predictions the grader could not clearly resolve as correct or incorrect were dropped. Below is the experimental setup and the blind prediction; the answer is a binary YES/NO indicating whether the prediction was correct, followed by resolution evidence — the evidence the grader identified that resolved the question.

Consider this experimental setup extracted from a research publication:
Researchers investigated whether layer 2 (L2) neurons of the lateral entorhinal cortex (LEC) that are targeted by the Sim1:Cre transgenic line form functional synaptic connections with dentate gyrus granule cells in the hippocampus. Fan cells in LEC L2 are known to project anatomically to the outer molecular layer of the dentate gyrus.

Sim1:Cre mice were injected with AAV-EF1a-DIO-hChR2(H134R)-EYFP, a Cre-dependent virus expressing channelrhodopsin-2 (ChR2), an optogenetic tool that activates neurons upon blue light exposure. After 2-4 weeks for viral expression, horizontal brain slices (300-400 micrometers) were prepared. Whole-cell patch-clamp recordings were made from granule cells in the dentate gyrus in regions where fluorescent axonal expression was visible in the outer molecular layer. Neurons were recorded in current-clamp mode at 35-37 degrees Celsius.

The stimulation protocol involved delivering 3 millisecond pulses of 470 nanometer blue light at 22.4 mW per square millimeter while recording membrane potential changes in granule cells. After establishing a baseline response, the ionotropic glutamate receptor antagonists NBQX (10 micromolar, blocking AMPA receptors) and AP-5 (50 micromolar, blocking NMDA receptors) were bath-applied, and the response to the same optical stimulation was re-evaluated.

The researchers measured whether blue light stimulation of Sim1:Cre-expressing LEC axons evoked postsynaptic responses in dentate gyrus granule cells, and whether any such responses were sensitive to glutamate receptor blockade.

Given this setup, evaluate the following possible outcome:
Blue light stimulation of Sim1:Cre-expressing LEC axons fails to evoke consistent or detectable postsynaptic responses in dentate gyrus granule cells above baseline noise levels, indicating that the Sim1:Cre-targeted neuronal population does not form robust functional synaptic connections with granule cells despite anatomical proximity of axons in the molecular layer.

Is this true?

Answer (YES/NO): NO